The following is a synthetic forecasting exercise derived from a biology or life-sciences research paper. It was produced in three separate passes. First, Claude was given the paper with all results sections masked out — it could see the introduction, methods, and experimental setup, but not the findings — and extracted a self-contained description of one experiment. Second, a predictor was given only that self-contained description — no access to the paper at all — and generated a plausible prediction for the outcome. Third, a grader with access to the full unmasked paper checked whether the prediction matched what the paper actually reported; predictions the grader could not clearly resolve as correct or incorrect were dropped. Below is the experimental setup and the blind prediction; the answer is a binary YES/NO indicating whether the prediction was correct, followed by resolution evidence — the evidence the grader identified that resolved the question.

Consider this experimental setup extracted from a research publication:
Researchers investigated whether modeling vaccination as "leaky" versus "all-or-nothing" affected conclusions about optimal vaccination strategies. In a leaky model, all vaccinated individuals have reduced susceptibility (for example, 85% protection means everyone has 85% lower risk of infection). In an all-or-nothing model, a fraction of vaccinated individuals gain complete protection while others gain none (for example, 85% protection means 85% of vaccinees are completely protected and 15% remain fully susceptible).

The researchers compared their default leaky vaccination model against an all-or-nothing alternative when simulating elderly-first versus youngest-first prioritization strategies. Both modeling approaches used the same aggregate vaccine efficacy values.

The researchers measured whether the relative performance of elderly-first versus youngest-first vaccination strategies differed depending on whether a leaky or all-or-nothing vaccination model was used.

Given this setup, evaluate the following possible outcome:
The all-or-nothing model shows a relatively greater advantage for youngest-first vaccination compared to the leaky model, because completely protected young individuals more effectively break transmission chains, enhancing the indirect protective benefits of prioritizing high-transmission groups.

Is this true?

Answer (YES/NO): NO